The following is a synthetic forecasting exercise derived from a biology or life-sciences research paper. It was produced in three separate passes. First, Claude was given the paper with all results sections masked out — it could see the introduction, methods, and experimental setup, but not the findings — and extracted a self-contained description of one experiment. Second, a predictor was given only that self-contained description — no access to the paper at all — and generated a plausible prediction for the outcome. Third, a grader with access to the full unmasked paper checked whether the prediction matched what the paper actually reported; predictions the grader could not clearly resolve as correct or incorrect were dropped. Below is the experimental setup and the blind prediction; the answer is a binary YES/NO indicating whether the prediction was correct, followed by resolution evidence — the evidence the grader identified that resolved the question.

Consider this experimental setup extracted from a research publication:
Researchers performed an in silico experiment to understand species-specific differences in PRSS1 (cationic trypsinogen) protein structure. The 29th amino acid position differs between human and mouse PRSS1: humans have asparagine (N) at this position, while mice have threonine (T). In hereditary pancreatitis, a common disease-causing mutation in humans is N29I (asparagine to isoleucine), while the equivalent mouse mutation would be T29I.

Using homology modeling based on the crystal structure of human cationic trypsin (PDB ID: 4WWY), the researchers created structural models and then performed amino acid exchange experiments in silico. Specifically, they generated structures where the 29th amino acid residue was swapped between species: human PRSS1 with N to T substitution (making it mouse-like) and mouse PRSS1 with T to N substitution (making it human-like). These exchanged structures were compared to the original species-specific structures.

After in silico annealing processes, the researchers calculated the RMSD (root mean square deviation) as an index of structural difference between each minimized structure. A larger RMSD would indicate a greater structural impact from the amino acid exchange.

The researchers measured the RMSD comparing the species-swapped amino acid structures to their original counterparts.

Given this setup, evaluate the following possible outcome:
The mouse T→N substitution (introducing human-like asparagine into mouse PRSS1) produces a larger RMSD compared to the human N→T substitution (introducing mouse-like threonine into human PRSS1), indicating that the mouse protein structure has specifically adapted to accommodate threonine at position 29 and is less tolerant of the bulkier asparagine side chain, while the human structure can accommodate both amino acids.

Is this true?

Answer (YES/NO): NO